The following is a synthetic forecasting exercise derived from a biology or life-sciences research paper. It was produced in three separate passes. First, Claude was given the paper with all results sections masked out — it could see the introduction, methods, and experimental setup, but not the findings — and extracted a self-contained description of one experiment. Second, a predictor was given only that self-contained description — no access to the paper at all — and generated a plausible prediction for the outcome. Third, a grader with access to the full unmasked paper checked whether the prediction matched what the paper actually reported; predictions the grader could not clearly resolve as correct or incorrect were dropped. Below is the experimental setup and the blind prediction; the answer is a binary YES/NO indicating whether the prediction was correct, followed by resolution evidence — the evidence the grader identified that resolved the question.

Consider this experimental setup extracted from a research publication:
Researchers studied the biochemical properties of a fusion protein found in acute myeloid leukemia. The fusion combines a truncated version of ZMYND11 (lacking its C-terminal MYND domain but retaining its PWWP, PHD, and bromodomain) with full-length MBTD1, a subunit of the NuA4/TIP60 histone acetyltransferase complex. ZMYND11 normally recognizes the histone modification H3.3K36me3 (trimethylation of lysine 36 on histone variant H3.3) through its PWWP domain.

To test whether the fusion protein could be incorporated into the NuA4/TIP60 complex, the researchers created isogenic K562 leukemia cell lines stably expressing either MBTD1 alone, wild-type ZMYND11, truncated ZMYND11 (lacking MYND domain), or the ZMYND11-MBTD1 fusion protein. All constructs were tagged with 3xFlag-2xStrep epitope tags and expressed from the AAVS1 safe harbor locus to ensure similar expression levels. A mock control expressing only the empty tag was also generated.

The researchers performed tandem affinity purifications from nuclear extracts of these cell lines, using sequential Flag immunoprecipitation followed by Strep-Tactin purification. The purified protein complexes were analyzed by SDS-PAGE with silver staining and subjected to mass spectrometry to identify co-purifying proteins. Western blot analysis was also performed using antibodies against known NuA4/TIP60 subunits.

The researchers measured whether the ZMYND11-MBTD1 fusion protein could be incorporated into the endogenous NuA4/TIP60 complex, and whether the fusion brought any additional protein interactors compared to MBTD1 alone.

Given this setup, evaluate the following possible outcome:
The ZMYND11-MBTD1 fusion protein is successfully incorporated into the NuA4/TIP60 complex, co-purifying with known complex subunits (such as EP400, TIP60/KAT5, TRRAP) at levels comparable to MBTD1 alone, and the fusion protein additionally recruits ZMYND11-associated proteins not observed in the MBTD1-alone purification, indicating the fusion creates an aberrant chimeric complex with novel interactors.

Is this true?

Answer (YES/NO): NO